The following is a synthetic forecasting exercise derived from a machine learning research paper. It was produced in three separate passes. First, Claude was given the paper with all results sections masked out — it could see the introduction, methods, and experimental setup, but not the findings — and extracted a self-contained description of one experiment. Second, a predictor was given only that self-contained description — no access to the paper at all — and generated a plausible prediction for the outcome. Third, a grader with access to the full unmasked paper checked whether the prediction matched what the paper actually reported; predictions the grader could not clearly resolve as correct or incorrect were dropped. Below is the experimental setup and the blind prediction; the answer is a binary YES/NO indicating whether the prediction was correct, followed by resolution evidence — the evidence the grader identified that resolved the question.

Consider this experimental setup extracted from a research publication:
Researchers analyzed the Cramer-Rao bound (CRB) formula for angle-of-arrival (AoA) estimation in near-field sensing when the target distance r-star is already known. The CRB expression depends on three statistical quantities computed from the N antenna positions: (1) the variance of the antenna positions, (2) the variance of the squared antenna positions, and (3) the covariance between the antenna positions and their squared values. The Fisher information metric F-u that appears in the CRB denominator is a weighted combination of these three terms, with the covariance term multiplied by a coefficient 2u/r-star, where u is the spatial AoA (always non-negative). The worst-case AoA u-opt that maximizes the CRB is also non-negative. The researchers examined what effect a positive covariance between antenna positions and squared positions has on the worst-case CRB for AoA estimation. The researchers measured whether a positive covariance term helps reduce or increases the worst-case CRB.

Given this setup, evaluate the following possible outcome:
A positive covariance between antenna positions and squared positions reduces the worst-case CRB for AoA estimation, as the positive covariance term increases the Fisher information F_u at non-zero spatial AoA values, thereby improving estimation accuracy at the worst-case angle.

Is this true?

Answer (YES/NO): YES